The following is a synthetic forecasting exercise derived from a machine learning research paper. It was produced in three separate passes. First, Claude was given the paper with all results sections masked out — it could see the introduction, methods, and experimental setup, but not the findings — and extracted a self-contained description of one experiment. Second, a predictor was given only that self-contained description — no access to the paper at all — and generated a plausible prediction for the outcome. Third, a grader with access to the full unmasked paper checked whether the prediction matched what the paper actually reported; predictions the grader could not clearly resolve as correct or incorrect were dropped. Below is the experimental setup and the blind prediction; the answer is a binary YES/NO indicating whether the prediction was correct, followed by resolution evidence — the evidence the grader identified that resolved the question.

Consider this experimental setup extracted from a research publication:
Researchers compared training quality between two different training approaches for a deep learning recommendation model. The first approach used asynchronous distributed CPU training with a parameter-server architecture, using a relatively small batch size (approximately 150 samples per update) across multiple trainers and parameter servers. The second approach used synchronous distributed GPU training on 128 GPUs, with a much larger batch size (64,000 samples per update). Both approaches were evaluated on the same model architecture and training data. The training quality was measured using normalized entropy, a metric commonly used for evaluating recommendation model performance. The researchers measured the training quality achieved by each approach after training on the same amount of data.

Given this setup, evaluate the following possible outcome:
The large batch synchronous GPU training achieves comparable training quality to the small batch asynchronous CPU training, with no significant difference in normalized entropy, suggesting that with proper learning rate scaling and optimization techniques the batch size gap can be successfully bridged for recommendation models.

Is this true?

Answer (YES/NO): YES